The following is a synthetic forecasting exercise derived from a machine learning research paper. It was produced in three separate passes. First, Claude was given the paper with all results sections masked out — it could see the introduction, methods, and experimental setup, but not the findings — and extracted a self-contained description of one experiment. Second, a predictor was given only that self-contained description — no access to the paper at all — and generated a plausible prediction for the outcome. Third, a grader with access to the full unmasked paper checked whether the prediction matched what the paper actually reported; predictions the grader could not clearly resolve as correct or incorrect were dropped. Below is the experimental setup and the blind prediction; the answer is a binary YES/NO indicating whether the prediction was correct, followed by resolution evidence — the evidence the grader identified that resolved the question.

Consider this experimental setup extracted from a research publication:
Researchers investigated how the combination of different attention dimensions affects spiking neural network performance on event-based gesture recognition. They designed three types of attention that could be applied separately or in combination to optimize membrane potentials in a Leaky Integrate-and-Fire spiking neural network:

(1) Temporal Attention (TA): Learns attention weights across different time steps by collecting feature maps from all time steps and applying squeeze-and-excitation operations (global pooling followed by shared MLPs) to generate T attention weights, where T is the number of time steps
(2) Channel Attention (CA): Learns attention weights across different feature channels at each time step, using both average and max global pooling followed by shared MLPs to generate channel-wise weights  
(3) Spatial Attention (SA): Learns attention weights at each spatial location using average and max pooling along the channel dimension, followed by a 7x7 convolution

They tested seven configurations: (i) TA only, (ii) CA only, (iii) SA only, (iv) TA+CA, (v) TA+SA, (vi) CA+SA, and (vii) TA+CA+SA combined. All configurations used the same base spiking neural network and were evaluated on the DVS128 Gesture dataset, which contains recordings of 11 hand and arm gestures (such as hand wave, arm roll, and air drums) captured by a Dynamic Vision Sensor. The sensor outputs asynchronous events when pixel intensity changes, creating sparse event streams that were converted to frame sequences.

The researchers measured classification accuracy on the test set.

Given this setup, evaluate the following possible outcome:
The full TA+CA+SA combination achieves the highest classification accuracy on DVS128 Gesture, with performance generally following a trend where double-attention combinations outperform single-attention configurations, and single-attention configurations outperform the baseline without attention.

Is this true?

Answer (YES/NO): YES